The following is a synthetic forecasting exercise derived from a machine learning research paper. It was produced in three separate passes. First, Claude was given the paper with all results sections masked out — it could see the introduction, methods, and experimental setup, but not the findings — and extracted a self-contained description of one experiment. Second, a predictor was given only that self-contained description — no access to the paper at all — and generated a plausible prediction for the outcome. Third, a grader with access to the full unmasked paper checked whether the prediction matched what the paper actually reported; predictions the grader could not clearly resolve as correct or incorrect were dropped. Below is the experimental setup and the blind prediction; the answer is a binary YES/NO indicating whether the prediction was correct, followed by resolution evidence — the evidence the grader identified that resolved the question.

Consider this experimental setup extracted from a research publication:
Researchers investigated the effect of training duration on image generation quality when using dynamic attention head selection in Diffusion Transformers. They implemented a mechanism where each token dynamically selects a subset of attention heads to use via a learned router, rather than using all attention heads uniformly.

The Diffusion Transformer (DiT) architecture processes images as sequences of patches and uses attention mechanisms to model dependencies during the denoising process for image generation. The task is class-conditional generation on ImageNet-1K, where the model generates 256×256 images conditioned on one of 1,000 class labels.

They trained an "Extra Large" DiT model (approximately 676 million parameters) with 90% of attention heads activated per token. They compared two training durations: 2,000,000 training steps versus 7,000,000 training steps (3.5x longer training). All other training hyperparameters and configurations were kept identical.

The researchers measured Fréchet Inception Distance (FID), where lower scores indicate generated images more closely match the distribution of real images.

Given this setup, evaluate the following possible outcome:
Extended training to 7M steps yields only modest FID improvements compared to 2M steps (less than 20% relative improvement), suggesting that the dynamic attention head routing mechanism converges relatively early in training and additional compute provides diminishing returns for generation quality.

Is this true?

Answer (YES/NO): YES